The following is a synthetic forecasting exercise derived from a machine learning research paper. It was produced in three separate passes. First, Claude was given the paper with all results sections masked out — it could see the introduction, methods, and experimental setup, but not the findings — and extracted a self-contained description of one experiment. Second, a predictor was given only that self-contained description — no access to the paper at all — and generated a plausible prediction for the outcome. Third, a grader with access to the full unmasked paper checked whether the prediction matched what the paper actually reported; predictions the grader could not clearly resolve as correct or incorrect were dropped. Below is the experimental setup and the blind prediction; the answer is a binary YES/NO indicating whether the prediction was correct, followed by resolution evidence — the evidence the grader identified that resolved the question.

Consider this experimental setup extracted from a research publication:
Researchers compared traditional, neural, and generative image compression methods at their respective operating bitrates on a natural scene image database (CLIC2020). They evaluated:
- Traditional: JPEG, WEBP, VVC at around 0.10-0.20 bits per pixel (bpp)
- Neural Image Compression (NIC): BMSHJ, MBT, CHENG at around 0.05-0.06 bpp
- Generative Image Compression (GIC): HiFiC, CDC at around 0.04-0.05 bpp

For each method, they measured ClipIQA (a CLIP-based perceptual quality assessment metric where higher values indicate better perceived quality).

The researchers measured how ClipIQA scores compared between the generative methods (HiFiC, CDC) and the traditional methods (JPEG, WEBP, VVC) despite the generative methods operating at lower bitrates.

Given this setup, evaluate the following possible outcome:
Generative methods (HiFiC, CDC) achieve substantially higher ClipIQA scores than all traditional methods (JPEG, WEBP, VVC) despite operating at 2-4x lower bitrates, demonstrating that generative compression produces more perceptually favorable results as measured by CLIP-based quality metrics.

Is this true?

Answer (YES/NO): NO